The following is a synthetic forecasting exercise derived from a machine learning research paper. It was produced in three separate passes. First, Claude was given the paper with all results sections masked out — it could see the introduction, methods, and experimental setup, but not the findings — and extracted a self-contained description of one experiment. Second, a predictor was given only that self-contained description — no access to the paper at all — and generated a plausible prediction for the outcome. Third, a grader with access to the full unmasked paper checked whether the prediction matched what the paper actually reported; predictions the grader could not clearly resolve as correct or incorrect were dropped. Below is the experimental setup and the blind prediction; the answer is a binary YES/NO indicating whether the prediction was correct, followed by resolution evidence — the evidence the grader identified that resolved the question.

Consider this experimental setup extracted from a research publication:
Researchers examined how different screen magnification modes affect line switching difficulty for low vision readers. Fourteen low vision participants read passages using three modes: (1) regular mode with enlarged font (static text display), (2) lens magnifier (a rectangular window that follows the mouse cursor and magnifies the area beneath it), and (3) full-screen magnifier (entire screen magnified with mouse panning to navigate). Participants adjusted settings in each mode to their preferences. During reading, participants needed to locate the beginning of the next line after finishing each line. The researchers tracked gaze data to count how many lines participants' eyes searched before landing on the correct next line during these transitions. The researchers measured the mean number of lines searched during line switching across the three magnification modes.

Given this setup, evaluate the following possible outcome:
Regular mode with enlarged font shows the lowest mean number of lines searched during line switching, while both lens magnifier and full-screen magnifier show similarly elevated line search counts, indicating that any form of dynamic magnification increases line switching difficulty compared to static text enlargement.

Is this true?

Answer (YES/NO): NO